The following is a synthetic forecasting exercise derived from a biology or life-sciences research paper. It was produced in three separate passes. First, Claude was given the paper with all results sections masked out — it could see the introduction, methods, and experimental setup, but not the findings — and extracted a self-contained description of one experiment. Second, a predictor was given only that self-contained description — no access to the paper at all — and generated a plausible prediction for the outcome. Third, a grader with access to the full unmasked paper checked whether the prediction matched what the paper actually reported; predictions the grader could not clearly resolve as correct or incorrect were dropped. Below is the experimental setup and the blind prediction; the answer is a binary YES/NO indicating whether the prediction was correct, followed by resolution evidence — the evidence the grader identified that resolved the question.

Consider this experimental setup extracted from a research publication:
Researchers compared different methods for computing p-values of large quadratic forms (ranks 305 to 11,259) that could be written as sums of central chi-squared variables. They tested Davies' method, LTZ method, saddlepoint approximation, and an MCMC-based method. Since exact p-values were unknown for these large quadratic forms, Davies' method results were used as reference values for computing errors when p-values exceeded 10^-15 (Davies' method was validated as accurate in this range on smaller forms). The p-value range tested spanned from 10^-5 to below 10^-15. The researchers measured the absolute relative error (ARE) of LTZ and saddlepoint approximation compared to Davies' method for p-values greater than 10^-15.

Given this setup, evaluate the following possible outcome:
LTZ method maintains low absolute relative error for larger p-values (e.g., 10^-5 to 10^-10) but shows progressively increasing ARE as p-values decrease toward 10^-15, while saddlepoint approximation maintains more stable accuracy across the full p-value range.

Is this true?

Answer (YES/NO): NO